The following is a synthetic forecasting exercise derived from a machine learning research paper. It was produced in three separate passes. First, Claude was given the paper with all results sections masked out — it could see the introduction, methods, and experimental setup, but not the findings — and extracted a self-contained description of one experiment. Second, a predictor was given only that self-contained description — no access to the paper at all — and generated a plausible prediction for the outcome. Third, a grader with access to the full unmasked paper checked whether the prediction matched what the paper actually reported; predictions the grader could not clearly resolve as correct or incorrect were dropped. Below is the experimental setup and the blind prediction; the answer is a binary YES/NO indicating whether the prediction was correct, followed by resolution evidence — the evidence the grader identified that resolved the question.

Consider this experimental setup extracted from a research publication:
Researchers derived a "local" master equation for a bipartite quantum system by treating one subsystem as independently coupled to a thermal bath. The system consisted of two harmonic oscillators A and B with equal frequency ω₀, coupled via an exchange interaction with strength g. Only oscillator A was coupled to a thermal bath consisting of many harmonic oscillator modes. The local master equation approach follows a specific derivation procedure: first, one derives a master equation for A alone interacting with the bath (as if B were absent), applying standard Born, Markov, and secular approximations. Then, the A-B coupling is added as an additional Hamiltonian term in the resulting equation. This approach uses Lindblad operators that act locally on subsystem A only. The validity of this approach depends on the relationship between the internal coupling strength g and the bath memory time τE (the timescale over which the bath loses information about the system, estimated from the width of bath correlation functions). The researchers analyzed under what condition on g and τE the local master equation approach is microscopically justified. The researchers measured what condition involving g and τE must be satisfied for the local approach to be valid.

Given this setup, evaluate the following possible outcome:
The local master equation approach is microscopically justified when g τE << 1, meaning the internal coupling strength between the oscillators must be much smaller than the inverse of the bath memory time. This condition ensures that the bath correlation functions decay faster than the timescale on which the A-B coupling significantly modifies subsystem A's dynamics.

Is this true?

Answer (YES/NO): YES